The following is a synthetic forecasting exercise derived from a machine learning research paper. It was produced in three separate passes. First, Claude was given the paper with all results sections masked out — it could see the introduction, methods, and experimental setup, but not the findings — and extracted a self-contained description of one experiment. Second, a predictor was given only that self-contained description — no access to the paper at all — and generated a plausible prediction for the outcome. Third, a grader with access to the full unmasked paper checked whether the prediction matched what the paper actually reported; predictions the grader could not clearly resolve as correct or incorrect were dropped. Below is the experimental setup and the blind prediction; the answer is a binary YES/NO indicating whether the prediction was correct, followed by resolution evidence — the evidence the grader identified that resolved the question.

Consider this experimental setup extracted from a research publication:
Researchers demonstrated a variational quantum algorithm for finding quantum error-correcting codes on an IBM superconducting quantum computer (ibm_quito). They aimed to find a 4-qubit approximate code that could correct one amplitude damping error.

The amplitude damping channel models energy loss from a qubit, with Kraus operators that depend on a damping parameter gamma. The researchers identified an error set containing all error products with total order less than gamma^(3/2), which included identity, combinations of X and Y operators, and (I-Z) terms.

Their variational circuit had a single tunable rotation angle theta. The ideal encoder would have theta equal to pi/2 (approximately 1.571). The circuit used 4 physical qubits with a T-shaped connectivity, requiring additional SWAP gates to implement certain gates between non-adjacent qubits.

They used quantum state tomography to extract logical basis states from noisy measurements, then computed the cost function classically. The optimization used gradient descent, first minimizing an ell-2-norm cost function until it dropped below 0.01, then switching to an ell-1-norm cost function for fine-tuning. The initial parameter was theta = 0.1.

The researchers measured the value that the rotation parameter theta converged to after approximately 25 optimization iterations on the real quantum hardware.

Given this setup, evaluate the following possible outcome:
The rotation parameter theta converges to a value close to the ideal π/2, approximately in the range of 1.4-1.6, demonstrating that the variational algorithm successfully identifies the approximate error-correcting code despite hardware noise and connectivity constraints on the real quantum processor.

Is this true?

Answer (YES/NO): NO